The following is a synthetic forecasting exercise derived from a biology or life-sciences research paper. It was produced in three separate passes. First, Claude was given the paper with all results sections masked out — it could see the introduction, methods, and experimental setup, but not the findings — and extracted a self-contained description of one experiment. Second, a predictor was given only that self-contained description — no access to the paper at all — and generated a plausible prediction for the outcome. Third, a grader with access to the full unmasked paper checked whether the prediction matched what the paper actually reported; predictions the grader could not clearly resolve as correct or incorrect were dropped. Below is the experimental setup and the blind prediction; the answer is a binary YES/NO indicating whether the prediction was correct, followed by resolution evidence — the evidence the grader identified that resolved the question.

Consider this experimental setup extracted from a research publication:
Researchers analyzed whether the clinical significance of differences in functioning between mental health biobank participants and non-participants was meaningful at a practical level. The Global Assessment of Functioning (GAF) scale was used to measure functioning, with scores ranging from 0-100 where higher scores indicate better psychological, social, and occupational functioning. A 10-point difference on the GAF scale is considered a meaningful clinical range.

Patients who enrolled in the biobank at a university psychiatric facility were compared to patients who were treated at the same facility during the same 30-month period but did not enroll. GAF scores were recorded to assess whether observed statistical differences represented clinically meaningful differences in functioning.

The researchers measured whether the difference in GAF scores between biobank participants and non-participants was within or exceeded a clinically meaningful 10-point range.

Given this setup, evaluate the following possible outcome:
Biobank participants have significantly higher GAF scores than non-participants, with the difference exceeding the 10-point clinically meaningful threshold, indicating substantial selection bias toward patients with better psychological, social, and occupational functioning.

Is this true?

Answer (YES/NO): NO